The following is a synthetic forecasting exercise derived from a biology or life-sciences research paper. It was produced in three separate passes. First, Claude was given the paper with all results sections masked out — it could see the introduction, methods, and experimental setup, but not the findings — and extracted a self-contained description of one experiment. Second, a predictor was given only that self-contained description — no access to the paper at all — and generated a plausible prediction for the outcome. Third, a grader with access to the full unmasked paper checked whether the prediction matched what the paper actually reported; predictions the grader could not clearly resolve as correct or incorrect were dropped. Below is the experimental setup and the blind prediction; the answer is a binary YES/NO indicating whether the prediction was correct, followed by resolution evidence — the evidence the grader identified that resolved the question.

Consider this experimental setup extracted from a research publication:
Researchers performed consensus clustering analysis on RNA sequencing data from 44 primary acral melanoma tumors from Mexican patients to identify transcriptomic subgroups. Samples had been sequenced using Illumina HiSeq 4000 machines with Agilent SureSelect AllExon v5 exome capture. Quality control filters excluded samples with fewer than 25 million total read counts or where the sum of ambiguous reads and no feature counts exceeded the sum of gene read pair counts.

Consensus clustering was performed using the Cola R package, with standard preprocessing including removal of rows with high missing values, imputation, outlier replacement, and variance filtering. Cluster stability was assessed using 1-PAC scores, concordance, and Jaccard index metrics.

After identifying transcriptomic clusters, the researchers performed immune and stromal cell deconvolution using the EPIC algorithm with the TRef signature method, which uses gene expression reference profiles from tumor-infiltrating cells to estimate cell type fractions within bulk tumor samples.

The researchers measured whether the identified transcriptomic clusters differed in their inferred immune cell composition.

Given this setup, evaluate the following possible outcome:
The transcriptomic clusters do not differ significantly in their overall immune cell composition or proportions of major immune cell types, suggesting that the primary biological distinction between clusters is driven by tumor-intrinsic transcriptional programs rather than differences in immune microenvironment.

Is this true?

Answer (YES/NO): NO